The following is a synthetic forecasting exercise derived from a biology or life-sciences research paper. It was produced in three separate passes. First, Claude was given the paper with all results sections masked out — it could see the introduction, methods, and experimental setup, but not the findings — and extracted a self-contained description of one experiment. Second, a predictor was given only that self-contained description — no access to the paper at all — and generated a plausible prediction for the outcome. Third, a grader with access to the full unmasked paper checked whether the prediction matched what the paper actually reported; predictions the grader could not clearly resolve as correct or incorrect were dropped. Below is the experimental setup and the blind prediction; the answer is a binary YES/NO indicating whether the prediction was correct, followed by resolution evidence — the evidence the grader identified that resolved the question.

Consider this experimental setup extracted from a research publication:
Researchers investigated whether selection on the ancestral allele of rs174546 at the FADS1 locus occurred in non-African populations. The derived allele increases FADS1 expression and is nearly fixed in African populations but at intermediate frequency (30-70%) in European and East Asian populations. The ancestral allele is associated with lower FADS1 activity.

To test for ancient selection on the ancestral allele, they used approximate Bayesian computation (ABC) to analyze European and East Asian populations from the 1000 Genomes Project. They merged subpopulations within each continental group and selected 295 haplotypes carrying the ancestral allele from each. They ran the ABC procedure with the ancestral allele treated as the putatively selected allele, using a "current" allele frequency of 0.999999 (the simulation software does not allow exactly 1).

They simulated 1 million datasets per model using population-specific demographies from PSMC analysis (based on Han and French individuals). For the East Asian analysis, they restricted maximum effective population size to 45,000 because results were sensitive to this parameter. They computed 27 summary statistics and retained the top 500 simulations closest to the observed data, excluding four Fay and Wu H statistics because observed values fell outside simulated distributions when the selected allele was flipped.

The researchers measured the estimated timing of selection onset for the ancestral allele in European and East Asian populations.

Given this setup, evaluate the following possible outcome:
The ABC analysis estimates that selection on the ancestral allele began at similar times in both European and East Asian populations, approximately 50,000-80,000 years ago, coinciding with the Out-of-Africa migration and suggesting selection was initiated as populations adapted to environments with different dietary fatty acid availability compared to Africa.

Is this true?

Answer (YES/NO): NO